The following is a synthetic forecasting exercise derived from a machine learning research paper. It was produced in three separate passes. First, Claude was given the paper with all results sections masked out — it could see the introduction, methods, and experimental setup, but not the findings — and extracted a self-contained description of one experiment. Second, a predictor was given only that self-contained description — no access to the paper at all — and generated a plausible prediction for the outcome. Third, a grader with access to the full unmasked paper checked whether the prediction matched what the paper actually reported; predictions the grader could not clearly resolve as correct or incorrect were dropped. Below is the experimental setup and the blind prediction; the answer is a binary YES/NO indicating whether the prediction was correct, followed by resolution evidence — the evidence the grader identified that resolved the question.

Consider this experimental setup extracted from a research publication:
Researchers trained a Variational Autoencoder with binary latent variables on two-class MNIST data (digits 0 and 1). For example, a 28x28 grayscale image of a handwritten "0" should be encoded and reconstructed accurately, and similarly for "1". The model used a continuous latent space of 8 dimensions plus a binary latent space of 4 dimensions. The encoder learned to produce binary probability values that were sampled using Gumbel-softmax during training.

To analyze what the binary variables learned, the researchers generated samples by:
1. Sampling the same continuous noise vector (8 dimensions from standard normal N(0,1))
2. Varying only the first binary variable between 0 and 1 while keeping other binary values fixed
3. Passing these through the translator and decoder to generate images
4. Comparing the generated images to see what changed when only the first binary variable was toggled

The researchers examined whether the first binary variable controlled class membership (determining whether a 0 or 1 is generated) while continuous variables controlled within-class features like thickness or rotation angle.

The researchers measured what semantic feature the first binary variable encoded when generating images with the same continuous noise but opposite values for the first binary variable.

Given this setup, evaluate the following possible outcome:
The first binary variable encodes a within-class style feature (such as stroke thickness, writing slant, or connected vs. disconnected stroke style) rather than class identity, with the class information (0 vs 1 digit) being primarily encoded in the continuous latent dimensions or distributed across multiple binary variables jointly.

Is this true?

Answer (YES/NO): NO